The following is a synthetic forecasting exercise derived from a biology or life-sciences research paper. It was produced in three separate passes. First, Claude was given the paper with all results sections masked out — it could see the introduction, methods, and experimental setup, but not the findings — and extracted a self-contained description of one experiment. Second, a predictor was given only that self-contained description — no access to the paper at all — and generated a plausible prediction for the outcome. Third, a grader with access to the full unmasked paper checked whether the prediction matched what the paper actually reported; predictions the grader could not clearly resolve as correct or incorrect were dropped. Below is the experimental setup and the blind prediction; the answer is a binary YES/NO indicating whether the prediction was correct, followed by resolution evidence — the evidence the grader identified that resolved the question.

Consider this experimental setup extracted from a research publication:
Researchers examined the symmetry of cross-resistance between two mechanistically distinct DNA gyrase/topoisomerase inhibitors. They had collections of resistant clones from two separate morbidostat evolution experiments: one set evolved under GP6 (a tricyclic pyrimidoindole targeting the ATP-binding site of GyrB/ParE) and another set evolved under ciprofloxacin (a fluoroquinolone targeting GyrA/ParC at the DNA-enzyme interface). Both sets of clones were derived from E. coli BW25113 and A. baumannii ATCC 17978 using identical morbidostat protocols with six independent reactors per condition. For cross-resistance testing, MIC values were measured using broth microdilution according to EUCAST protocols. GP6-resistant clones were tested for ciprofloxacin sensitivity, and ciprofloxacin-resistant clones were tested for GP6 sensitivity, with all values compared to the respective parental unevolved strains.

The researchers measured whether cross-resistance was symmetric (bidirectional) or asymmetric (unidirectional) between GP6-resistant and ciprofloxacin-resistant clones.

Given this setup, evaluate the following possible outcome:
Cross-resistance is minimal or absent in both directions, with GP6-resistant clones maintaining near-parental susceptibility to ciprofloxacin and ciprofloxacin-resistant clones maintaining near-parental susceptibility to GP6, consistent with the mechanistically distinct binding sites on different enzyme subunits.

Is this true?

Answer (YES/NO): NO